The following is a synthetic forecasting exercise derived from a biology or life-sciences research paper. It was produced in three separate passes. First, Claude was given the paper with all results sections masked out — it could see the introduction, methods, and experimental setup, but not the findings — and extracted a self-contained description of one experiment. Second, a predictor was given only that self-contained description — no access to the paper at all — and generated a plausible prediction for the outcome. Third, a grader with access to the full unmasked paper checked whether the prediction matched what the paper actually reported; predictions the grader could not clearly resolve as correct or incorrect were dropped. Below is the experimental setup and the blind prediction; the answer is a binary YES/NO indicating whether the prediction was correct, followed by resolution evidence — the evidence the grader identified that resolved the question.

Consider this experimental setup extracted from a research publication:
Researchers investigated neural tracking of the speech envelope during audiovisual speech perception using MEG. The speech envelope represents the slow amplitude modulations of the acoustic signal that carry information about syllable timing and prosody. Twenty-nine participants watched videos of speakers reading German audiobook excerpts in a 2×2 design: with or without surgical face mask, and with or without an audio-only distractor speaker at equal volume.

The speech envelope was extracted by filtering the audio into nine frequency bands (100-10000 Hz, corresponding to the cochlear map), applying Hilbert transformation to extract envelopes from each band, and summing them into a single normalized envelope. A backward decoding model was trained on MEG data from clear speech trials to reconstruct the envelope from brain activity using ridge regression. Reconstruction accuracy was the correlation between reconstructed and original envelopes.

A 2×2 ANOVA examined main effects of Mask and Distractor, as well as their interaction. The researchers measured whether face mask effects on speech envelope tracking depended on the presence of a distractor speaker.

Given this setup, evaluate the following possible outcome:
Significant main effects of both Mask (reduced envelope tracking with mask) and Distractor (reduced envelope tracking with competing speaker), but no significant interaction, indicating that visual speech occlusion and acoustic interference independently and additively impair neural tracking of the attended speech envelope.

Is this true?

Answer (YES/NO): YES